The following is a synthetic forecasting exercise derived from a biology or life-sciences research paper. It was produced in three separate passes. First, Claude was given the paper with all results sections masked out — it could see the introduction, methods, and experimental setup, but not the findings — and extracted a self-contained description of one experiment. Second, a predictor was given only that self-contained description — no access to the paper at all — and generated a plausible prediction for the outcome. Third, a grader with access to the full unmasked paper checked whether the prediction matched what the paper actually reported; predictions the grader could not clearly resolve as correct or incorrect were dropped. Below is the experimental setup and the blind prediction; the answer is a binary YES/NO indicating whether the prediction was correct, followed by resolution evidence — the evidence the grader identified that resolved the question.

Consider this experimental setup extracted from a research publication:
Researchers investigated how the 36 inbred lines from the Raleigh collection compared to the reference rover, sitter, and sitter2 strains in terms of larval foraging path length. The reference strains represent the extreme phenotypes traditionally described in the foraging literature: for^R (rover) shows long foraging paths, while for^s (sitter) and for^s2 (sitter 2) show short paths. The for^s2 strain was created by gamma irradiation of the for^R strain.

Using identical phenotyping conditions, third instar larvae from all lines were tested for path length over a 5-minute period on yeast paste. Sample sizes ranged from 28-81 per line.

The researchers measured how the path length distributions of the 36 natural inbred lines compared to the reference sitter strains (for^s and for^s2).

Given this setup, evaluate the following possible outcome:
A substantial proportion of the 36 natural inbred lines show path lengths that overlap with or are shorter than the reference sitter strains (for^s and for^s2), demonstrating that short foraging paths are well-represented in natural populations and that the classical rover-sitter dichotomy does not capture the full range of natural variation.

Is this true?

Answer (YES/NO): NO